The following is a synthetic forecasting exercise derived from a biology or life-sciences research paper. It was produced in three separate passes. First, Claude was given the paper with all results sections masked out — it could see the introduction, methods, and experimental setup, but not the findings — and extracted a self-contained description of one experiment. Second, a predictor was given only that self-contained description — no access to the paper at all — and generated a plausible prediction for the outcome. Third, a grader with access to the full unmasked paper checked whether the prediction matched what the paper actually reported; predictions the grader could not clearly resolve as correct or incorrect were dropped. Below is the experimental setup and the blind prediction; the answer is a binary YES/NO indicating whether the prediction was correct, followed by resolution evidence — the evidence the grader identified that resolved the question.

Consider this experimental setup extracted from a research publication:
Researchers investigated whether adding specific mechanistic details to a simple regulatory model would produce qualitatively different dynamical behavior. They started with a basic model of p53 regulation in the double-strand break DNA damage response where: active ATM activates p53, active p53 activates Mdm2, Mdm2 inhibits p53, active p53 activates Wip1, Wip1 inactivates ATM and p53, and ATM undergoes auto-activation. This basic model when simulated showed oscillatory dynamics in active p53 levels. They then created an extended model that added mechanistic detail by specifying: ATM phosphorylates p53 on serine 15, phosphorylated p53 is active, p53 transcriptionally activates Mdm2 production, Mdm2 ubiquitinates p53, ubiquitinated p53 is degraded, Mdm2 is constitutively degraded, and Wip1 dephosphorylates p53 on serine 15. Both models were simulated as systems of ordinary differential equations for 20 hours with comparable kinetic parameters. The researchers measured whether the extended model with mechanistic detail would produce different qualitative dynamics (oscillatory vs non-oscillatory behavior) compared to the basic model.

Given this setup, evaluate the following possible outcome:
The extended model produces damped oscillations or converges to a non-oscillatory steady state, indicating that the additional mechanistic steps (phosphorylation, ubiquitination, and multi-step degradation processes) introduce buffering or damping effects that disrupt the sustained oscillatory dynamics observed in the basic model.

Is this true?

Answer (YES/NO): NO